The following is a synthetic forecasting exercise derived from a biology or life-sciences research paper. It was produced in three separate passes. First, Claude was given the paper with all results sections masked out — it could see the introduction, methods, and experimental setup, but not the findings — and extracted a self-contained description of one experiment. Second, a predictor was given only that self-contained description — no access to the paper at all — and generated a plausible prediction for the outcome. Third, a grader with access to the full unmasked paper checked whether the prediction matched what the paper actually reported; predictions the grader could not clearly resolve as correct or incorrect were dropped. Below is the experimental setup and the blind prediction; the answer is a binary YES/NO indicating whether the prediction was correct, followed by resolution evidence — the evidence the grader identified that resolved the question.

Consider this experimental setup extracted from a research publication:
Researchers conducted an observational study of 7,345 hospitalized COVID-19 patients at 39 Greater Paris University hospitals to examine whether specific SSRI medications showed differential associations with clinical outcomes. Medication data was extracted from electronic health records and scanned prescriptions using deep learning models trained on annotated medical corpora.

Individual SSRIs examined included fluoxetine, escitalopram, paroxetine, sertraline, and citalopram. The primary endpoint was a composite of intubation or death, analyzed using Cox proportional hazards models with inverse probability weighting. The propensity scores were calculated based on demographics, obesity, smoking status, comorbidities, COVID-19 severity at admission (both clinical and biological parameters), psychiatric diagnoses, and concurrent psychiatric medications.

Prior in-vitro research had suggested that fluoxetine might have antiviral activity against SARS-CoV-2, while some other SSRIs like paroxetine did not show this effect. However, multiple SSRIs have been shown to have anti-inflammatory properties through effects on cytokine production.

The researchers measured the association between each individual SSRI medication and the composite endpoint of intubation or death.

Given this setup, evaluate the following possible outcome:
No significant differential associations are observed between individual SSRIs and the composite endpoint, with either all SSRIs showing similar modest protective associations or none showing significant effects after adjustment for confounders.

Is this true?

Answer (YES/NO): NO